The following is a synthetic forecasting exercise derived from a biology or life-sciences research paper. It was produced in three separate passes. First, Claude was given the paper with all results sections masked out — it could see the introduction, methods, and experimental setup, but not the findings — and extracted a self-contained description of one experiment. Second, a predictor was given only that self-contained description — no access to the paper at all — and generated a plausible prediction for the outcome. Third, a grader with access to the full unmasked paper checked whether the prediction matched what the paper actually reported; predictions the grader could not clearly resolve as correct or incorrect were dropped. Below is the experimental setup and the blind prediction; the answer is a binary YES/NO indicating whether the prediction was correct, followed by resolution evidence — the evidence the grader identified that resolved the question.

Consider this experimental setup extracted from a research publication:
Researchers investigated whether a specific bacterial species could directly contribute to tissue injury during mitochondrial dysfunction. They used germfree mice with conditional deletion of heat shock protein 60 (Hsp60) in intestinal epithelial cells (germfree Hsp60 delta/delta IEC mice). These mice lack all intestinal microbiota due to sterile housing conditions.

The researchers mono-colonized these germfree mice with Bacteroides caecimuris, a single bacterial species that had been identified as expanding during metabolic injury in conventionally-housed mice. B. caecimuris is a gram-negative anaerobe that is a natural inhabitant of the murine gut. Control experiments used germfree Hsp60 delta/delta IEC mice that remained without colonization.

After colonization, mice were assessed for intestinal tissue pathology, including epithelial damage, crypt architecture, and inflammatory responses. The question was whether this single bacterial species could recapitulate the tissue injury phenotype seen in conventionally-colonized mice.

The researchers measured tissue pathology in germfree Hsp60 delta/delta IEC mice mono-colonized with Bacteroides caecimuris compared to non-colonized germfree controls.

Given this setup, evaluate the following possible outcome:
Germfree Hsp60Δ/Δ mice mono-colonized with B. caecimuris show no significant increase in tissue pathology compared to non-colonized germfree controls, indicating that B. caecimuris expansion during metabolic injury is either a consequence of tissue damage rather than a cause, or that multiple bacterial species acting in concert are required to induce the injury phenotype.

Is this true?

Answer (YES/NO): NO